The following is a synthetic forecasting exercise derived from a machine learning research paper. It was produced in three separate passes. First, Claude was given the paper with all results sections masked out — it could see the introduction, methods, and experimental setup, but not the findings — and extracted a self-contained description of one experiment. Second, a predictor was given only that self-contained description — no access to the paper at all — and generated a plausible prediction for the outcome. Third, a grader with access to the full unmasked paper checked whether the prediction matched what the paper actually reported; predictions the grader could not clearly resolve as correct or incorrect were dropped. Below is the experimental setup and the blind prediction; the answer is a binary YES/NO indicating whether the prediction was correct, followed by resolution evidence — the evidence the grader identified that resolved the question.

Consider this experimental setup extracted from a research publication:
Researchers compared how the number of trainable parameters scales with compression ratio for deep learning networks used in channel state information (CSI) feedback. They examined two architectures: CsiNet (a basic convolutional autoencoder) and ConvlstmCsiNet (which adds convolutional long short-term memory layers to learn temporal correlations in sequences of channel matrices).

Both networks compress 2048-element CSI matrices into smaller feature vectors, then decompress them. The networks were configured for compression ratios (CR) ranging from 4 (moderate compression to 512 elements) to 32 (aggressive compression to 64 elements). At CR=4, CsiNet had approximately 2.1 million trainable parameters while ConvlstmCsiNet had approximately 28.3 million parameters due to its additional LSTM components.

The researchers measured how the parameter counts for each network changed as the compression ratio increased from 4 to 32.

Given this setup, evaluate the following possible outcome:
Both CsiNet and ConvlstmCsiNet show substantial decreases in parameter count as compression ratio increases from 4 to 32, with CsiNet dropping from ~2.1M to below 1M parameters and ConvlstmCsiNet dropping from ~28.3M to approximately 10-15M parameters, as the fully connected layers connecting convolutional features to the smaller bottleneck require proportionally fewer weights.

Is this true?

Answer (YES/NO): NO